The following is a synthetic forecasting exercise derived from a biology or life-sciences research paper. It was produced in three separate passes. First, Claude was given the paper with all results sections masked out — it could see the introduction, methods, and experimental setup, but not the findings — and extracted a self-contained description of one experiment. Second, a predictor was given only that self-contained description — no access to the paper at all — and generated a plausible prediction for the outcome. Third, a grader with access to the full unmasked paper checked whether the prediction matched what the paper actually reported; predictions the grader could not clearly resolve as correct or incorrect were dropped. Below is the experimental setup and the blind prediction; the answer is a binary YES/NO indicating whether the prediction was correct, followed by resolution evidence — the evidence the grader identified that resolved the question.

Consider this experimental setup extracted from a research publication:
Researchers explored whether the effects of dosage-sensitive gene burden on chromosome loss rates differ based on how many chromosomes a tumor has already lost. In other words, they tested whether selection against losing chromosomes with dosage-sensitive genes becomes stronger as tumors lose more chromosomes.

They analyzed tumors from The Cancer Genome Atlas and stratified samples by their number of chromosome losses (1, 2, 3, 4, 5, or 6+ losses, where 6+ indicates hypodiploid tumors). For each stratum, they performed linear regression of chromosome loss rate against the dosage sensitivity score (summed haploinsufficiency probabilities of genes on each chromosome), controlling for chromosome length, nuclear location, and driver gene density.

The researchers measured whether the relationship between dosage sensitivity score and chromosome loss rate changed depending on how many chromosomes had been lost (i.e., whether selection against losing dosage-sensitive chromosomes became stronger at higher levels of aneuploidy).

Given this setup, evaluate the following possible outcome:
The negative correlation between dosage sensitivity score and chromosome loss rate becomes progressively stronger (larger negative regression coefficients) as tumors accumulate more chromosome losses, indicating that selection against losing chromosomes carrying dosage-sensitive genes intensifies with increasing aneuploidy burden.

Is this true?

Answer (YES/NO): NO